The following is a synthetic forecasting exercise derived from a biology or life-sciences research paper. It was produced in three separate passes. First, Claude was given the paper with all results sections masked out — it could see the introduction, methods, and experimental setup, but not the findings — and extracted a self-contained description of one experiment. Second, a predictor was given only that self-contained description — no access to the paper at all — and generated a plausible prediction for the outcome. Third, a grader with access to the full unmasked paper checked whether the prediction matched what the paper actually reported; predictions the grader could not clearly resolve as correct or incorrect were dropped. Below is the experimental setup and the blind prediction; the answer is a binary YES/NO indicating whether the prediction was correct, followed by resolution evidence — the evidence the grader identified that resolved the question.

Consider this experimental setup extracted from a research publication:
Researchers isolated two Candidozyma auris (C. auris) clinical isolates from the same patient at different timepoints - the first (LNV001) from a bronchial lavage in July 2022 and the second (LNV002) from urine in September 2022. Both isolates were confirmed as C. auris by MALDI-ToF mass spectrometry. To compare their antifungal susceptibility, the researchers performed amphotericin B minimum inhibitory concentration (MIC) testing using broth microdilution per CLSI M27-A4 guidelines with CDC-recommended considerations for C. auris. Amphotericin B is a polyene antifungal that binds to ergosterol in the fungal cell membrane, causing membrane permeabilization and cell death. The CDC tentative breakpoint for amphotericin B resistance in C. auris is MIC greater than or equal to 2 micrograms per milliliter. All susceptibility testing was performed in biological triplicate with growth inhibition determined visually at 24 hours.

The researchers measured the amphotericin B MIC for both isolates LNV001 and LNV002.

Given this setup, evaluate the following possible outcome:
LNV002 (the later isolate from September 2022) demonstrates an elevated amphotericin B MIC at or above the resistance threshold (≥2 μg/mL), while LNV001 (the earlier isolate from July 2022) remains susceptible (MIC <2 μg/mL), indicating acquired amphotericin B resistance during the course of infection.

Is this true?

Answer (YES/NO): YES